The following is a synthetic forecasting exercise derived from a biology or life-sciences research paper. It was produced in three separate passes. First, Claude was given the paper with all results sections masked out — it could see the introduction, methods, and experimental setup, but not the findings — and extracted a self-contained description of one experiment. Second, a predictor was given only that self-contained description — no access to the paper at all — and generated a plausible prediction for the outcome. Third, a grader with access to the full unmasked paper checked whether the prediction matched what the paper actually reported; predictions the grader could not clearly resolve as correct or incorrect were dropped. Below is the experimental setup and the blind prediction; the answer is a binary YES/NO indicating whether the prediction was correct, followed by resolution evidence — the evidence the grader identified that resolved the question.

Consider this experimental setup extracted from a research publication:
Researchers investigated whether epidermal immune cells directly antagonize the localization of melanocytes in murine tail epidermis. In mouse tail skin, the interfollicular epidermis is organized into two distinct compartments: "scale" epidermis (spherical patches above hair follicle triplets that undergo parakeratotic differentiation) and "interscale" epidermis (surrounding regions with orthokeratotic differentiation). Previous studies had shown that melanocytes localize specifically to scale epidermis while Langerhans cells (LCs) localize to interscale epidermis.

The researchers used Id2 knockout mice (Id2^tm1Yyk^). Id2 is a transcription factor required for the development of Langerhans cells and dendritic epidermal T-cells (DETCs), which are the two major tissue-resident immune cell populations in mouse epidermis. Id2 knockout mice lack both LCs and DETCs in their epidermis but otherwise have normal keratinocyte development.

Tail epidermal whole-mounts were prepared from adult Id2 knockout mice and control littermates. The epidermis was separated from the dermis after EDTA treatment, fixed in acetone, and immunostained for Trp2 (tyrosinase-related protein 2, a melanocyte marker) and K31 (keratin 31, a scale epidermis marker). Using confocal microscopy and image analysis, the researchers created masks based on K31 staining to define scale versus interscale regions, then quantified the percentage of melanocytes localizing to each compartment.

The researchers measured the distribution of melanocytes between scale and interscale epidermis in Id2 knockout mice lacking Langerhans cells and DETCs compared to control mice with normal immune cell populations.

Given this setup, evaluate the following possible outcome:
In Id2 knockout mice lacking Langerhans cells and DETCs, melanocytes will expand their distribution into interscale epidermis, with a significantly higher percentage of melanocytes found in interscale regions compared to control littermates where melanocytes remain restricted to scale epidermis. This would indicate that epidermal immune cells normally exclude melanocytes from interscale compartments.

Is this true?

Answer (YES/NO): NO